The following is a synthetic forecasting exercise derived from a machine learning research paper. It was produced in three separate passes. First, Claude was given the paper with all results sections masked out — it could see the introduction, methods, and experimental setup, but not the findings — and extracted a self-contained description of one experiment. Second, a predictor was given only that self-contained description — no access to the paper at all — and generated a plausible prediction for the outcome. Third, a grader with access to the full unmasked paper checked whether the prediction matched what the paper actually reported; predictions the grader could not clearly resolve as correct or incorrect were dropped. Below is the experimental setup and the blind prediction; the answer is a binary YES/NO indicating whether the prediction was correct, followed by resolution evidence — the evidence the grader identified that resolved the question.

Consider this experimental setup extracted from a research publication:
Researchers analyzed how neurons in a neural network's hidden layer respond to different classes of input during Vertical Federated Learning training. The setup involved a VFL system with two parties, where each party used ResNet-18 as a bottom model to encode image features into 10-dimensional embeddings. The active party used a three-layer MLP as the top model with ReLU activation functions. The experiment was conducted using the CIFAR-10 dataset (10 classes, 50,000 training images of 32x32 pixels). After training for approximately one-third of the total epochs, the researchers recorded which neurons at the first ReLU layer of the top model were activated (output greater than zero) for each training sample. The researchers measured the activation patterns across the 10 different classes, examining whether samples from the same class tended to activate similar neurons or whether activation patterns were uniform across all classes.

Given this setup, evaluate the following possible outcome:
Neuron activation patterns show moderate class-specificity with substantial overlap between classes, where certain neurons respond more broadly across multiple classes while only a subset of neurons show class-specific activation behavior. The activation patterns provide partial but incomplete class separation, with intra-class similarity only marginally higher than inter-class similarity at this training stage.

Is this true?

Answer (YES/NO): NO